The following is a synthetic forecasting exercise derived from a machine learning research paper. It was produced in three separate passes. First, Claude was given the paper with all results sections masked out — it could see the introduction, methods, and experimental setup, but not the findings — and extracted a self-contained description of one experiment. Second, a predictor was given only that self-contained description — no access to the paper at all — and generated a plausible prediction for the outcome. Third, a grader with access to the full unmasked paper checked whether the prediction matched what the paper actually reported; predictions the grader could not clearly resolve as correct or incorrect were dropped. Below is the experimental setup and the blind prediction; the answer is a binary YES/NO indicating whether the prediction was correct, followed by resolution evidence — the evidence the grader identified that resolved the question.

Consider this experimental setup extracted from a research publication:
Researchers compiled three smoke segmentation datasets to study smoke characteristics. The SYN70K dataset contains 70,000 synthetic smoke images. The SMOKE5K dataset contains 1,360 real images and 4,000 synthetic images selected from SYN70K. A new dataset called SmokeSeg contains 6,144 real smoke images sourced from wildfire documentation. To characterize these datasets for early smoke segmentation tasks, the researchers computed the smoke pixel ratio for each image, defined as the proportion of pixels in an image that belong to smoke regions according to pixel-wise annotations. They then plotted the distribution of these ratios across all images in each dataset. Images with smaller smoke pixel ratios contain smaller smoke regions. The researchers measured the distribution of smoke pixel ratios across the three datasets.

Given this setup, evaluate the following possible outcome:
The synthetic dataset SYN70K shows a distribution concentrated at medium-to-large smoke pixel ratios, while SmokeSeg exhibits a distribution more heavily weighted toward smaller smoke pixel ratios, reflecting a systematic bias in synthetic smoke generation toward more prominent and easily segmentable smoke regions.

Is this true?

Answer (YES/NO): YES